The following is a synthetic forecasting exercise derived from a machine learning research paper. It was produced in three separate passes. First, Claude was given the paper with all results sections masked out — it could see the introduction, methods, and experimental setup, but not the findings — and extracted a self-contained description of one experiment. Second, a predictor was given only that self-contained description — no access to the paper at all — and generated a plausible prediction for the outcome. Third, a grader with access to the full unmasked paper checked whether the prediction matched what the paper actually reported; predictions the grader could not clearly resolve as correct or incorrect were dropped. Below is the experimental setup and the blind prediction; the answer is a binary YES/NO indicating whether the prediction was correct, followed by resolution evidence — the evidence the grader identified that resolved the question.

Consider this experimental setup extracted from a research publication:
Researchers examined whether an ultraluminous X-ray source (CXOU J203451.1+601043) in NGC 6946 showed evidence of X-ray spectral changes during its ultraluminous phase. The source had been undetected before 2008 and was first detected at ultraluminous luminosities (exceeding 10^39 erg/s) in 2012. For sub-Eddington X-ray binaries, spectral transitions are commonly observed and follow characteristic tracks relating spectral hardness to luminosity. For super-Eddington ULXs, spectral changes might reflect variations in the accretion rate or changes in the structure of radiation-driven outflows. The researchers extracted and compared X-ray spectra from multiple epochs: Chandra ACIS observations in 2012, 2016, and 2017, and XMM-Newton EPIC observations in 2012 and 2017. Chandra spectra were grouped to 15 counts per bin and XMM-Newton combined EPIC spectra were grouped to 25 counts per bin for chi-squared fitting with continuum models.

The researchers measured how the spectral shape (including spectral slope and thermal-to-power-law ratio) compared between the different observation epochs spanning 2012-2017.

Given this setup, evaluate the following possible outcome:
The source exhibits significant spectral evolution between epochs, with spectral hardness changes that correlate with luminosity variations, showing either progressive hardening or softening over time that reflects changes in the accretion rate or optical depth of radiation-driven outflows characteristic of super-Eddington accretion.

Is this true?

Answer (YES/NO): NO